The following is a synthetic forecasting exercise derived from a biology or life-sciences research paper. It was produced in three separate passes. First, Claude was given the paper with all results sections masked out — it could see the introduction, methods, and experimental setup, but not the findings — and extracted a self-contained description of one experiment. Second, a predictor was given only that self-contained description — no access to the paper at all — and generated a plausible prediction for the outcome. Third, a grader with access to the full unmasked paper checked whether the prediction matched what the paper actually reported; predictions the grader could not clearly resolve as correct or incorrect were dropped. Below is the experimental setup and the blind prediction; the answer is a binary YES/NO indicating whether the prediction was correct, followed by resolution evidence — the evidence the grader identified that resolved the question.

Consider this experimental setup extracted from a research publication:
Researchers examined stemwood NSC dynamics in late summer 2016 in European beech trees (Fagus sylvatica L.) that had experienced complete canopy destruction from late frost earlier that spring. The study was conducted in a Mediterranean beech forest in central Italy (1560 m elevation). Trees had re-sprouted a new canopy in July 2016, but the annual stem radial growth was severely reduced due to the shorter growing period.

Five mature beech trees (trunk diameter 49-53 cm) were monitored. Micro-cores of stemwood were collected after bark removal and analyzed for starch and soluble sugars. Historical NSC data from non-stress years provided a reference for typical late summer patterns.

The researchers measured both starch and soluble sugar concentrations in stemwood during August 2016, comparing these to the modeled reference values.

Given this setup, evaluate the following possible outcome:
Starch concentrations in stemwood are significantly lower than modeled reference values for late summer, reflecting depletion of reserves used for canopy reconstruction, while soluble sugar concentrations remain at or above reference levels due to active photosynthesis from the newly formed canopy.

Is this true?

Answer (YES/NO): NO